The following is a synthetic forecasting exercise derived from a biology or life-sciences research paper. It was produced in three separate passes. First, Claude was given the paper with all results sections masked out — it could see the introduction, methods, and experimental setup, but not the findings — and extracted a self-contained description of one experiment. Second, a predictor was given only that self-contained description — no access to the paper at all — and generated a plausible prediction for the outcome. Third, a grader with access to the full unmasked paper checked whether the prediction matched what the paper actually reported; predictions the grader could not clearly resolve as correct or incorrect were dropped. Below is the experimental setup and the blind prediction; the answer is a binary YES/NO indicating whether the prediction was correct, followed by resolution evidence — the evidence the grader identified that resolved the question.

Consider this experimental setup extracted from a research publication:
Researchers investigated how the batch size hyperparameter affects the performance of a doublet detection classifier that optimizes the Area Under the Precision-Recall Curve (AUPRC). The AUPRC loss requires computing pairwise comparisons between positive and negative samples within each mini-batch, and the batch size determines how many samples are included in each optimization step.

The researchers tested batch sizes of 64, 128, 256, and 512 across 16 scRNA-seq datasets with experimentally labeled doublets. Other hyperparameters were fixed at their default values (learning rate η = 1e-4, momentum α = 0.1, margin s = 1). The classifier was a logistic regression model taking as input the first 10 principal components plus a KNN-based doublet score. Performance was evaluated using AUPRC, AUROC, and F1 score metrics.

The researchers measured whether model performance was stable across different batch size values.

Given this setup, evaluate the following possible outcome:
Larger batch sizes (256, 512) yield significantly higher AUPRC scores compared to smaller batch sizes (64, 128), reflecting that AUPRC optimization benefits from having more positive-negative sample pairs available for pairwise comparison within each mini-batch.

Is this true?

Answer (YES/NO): NO